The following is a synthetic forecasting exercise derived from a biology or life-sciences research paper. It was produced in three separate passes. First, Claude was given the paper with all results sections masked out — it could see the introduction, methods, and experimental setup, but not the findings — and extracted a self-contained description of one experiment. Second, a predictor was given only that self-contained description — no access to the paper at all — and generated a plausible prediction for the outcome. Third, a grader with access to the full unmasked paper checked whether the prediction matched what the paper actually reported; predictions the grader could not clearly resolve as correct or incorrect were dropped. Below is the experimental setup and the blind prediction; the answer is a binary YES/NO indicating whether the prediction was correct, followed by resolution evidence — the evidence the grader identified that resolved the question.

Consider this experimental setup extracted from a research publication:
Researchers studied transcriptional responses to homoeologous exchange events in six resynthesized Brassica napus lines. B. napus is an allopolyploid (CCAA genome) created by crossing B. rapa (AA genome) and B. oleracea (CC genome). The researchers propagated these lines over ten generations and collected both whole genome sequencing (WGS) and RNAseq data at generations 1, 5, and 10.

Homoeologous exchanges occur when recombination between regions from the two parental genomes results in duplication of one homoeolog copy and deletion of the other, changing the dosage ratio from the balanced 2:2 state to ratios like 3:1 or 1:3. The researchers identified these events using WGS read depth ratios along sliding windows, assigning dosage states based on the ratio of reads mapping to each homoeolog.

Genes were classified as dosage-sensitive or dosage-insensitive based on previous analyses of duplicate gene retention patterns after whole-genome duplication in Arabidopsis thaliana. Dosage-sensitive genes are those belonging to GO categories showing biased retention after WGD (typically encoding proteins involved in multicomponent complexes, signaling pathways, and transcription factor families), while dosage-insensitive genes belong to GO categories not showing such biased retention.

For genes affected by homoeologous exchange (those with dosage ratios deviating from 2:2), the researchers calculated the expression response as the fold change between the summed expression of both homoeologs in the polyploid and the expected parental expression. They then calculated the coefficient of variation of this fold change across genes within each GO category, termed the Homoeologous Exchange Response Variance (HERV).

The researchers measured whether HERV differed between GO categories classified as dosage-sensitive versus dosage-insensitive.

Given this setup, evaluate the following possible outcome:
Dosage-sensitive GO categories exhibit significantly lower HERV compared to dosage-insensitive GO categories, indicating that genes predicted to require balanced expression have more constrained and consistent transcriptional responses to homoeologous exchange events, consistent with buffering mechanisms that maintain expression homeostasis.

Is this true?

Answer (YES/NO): YES